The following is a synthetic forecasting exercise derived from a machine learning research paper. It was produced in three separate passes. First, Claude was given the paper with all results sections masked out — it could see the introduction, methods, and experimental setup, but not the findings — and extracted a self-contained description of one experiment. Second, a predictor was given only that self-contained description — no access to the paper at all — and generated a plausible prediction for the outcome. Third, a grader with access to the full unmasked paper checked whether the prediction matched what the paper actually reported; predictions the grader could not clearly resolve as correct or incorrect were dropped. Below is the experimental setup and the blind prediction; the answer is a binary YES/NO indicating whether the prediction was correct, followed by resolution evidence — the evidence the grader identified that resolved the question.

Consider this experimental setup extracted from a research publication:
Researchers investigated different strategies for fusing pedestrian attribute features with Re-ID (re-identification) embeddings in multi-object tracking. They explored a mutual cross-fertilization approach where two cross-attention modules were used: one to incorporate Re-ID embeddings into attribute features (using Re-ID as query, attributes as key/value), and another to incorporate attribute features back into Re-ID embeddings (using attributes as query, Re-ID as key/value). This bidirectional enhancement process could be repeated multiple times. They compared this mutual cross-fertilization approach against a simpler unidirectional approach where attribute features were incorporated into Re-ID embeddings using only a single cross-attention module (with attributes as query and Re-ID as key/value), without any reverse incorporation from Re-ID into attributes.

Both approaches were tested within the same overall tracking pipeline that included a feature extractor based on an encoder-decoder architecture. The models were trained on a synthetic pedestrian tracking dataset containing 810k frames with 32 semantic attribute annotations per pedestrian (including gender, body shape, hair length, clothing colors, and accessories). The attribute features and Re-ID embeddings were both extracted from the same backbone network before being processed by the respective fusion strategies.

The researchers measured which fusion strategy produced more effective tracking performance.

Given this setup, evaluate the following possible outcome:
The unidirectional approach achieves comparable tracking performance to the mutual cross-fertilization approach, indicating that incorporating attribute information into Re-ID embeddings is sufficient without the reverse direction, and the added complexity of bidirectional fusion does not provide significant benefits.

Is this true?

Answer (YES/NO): NO